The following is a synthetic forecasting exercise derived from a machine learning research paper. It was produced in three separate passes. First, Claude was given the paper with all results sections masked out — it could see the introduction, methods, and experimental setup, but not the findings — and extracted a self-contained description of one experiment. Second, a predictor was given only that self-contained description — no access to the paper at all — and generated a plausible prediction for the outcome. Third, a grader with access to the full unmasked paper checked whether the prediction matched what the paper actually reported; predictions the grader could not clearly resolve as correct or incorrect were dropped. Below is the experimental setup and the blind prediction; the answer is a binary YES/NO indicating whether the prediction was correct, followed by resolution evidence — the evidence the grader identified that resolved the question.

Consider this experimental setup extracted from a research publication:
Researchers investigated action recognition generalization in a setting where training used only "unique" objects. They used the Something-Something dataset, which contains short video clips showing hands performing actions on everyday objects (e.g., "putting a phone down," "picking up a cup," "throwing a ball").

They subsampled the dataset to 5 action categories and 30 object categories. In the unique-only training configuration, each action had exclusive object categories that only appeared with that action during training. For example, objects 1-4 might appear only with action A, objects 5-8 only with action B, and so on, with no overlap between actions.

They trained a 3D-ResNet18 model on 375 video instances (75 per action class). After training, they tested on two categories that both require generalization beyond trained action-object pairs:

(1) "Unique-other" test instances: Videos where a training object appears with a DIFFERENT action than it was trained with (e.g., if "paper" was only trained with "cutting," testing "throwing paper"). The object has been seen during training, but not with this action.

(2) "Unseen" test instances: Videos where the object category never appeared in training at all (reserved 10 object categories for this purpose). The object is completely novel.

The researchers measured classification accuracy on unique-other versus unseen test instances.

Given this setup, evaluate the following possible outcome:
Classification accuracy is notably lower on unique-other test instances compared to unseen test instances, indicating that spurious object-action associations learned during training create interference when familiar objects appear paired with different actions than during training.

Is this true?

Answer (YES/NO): YES